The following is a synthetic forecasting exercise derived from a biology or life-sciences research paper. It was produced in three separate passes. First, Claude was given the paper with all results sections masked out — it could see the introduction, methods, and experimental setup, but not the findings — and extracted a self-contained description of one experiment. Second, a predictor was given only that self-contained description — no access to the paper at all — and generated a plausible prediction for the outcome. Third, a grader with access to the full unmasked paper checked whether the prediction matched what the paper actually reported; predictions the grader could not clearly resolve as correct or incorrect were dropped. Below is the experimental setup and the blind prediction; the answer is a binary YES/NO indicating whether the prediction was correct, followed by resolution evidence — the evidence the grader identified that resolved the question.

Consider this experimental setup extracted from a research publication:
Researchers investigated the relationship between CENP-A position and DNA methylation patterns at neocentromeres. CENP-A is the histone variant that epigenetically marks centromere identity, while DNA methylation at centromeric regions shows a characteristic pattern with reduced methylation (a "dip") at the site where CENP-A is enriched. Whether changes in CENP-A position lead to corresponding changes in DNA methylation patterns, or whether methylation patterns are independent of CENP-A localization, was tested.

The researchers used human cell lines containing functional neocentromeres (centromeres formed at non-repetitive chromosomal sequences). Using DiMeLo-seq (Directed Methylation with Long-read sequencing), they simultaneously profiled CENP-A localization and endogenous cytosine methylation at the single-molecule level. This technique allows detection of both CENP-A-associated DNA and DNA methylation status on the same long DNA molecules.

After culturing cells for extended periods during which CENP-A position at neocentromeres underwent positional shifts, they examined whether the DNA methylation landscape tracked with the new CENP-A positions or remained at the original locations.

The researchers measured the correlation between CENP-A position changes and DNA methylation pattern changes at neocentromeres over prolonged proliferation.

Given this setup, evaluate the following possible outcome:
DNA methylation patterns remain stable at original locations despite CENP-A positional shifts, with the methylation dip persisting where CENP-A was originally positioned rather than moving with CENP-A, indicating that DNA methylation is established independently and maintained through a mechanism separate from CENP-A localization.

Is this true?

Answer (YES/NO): NO